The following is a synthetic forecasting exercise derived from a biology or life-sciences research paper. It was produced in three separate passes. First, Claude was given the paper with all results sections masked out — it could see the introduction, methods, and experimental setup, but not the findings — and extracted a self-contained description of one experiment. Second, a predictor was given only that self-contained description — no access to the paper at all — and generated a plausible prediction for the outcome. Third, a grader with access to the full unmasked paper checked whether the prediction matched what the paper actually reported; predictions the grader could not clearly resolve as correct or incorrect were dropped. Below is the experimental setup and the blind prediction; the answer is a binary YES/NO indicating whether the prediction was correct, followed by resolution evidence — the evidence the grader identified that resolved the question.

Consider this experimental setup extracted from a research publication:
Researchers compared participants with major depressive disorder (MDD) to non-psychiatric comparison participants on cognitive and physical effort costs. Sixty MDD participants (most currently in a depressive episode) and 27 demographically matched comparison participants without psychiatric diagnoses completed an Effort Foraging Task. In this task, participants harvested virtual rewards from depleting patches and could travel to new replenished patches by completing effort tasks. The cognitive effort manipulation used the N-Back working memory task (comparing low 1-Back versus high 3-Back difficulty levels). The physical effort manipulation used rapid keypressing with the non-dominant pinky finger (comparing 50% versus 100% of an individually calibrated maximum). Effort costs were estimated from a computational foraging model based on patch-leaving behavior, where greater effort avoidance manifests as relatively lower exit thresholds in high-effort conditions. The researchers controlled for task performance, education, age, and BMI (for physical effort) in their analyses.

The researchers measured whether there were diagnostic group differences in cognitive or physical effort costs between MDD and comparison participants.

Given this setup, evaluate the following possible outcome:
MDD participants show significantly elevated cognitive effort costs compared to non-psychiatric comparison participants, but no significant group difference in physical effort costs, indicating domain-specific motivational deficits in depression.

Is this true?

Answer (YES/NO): NO